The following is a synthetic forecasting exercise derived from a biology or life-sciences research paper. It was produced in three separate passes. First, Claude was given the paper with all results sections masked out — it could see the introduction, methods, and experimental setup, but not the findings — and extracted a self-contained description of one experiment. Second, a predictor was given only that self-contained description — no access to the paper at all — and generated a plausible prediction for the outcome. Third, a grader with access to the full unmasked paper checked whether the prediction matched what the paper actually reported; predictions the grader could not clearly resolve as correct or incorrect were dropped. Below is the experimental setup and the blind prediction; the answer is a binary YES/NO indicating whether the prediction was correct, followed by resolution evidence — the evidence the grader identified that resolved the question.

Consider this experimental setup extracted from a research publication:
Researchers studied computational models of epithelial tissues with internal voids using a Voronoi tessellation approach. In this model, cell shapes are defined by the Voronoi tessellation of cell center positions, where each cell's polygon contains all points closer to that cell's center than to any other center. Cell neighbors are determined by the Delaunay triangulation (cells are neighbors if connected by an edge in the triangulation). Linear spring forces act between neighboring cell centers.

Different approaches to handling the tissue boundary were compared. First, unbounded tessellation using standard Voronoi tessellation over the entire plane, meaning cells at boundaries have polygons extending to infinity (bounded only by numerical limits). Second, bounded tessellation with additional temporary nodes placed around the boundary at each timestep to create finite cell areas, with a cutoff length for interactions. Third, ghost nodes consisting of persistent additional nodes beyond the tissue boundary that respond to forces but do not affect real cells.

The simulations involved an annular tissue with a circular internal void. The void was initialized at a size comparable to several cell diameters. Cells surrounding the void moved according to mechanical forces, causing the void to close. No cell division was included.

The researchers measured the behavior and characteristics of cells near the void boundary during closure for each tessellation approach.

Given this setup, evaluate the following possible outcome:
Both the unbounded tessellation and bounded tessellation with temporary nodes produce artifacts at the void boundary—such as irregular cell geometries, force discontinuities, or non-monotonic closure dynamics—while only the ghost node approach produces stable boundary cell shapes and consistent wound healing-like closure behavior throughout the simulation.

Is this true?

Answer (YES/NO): NO